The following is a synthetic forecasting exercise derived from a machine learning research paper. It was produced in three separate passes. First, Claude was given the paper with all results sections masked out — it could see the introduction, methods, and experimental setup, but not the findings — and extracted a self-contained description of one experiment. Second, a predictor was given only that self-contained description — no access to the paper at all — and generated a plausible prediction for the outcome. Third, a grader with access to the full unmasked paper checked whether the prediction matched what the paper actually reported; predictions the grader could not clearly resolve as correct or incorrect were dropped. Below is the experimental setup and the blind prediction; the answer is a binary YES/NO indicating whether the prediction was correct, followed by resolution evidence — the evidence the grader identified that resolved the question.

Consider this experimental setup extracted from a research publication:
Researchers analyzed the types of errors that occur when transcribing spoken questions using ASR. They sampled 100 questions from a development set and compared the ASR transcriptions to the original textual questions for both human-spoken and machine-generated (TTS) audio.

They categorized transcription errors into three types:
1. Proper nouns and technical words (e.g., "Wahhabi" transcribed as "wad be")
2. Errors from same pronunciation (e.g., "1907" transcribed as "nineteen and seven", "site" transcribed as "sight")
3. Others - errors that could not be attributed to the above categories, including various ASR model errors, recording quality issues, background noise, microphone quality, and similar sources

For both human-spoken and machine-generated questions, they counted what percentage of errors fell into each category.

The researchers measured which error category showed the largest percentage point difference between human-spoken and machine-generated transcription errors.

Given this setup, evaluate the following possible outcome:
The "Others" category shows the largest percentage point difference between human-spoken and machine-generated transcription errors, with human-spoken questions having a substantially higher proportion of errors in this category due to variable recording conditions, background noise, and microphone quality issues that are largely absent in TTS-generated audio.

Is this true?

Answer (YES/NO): YES